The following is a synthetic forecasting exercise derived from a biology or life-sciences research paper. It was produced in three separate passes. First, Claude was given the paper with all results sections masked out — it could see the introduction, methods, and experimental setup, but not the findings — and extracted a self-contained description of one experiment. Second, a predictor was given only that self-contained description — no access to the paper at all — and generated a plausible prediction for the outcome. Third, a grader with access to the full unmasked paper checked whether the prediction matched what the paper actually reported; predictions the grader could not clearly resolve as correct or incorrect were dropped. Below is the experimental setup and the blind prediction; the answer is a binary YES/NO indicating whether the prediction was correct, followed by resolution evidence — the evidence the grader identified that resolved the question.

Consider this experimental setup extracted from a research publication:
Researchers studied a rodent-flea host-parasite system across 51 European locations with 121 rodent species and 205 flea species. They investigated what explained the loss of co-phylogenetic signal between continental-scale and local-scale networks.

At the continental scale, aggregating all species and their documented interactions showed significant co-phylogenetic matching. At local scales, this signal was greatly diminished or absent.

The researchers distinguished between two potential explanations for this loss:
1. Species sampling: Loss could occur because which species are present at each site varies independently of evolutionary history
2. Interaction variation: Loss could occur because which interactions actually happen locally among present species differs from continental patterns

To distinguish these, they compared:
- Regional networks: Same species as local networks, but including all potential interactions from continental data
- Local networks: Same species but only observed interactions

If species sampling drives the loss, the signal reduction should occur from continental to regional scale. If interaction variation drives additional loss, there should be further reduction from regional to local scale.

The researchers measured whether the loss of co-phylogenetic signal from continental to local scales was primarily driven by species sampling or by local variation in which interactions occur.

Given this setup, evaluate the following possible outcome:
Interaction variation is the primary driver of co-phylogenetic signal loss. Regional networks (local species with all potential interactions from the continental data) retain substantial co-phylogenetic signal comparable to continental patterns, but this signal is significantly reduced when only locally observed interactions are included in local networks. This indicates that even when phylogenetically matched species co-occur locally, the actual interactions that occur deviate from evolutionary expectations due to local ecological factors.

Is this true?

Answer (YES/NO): NO